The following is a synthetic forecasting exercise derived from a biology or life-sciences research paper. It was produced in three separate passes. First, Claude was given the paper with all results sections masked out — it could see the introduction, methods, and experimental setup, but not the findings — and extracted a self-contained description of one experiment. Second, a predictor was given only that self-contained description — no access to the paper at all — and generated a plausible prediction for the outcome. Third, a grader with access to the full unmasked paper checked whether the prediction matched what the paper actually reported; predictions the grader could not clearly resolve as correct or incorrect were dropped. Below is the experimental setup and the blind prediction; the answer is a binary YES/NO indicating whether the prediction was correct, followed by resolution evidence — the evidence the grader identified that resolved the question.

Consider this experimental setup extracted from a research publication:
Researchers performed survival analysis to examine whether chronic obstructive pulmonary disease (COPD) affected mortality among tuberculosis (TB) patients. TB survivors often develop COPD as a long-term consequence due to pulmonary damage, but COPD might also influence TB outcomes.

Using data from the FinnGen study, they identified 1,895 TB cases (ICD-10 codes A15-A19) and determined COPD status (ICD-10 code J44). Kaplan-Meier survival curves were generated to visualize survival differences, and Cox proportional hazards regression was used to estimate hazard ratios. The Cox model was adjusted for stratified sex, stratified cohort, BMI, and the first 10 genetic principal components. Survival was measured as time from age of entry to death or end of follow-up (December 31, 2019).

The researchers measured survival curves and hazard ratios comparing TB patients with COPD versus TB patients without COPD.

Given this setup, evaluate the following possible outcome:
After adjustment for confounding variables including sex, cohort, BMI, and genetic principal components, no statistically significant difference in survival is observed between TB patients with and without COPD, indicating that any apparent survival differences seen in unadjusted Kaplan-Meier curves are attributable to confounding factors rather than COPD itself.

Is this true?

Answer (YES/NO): NO